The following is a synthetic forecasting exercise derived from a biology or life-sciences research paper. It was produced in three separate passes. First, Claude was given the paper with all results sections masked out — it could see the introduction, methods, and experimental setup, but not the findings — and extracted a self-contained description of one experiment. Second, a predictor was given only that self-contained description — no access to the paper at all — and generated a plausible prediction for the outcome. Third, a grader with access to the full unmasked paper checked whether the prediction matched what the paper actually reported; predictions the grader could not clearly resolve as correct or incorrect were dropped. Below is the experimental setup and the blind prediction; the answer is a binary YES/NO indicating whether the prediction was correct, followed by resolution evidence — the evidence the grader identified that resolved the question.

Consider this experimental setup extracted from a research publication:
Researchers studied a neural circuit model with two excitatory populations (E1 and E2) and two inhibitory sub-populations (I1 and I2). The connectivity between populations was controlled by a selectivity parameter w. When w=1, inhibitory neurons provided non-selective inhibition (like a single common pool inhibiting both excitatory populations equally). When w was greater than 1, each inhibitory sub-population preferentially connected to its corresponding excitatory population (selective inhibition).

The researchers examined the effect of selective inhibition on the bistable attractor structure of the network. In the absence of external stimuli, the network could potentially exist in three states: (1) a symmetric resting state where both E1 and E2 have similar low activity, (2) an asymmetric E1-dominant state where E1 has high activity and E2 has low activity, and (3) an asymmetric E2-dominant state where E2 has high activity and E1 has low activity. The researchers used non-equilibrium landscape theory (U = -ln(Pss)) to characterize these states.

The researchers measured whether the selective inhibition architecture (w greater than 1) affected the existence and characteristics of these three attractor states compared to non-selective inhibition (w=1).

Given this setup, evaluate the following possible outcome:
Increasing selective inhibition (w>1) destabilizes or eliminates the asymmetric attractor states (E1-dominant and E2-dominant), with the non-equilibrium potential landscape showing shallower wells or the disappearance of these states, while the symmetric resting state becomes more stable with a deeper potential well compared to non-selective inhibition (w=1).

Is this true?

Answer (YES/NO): NO